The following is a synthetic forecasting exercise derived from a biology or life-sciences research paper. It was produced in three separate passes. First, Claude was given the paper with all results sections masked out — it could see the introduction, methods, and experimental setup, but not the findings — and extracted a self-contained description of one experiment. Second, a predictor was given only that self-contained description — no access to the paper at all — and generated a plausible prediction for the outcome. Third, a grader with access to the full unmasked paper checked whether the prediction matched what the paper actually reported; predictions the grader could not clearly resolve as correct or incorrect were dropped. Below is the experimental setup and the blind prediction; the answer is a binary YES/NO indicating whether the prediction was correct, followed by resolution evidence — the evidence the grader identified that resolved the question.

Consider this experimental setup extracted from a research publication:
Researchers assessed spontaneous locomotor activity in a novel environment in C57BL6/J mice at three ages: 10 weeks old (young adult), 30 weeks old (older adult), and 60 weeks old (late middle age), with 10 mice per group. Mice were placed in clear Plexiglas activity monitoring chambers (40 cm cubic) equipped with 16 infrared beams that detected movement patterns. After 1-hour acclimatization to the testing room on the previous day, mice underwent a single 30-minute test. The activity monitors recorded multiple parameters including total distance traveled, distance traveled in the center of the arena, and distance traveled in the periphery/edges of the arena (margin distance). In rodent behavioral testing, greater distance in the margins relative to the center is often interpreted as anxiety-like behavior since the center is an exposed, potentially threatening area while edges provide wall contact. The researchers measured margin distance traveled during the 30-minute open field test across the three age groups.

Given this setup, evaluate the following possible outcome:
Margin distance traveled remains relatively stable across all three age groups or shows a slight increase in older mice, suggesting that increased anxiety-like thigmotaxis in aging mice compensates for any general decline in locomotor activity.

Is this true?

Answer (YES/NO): NO